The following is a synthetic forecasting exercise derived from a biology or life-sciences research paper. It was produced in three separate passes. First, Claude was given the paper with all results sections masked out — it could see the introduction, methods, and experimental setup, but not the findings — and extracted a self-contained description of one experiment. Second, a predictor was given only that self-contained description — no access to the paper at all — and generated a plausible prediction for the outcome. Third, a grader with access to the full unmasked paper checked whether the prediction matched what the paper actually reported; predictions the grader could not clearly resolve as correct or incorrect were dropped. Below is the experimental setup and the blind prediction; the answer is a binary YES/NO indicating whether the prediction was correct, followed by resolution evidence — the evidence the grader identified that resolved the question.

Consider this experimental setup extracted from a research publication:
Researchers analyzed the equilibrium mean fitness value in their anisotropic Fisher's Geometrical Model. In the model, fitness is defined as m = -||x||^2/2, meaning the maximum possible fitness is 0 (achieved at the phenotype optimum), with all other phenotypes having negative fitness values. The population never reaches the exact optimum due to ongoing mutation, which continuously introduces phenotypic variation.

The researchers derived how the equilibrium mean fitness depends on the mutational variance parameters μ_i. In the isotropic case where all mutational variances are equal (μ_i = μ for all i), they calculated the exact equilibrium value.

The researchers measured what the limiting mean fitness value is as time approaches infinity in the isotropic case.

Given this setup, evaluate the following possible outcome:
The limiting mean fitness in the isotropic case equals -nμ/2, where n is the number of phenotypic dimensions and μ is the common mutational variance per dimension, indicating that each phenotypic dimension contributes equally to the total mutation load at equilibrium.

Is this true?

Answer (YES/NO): YES